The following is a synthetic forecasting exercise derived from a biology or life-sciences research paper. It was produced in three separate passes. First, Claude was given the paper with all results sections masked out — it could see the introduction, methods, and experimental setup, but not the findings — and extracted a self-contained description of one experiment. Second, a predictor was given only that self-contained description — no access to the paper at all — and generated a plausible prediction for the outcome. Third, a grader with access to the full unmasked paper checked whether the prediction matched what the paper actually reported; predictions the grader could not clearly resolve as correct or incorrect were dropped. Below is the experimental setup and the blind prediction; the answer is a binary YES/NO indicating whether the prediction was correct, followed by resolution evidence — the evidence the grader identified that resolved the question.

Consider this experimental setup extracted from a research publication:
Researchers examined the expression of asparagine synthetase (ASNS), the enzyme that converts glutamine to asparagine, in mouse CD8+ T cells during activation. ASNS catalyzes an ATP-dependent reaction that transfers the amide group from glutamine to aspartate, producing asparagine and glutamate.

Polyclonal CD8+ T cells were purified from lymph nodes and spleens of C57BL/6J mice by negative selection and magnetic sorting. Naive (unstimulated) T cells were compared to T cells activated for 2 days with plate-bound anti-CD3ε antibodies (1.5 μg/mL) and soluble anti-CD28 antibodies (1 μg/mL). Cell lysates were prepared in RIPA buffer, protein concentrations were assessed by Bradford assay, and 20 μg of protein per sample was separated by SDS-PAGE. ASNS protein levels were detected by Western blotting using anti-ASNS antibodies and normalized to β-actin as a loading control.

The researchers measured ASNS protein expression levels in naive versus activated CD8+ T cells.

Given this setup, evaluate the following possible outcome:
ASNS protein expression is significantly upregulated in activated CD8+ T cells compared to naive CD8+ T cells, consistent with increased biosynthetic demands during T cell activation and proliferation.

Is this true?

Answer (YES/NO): YES